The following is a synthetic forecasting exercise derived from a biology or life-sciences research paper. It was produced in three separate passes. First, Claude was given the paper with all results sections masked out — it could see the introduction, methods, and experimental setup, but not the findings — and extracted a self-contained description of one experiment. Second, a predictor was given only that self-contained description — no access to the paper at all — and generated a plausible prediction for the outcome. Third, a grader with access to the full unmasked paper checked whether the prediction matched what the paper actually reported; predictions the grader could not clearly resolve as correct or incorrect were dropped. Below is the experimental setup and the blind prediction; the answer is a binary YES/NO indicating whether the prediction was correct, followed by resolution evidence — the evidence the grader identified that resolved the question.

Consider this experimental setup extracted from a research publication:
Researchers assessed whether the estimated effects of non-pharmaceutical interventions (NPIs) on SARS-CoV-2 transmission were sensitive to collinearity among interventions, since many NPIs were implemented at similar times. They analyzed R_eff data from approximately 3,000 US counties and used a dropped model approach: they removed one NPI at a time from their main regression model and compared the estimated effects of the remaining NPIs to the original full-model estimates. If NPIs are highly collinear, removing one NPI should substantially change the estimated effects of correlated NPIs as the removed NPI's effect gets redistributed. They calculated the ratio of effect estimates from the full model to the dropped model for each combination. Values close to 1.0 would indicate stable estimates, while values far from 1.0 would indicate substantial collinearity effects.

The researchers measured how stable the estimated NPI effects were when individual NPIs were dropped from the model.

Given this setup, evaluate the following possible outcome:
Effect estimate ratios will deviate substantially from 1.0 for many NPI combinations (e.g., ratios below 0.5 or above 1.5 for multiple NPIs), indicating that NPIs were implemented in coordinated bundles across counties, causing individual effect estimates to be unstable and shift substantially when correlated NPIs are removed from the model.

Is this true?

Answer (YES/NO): NO